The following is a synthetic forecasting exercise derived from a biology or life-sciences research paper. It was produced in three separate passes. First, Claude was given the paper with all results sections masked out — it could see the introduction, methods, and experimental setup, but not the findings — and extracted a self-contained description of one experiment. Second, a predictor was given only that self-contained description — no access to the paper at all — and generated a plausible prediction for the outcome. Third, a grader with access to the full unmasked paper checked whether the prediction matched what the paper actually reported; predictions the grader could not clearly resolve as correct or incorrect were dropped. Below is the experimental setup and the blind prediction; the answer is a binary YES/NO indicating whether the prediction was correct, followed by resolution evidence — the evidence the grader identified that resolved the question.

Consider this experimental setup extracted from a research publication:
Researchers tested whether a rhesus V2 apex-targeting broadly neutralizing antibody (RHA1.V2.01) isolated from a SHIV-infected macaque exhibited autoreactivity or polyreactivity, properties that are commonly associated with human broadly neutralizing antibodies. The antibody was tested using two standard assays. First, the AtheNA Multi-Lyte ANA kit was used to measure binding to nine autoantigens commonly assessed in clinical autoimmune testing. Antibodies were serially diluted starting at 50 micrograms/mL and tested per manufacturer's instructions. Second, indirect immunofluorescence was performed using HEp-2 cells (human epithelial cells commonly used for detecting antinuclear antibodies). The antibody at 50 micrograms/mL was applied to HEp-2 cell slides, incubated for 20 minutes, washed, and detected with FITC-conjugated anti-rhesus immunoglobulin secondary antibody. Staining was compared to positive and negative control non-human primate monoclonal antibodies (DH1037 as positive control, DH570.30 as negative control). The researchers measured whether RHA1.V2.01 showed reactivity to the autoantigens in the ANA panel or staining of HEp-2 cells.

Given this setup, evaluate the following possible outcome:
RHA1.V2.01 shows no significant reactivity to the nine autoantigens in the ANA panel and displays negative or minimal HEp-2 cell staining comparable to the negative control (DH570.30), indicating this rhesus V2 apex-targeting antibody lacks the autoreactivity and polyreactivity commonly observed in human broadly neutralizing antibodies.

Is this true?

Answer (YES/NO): YES